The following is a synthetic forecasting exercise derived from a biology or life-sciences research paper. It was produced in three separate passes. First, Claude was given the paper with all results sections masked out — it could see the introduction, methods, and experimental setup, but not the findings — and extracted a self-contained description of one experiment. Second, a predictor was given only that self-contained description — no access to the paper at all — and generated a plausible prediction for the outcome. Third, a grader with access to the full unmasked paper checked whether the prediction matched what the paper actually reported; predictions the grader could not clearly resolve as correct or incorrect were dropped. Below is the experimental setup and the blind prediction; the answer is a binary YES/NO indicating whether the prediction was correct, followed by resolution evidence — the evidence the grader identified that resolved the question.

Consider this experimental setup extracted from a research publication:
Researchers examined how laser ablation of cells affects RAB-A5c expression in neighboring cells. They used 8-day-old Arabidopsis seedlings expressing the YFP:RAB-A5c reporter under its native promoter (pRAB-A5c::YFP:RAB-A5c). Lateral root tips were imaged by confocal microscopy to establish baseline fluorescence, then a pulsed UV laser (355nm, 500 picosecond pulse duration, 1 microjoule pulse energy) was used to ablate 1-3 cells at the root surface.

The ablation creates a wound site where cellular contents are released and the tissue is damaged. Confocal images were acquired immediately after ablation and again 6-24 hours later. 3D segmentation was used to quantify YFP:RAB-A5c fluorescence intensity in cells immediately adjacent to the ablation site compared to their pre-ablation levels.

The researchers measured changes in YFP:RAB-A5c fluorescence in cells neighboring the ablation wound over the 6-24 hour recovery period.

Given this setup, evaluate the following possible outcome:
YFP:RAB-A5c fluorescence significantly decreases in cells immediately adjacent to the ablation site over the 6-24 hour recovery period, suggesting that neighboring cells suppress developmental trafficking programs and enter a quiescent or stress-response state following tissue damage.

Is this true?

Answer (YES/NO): NO